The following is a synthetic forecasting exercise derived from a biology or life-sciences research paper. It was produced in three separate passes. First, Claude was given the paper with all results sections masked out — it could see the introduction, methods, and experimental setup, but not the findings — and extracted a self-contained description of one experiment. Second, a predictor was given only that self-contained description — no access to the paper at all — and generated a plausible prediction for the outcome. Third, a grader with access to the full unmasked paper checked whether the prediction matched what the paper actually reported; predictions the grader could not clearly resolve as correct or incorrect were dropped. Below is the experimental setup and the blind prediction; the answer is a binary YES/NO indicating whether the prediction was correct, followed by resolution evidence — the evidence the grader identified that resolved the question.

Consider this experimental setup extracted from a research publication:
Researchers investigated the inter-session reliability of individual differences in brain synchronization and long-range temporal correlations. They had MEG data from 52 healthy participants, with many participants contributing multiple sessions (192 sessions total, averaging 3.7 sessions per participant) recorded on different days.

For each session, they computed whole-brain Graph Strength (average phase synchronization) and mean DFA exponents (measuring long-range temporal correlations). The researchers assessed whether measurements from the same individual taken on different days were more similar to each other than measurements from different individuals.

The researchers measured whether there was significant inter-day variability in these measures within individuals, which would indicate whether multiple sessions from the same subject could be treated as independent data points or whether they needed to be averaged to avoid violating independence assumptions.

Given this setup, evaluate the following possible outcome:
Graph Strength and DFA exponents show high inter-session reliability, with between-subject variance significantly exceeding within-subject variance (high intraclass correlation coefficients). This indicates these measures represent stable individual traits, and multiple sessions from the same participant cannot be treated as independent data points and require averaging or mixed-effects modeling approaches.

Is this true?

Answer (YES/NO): NO